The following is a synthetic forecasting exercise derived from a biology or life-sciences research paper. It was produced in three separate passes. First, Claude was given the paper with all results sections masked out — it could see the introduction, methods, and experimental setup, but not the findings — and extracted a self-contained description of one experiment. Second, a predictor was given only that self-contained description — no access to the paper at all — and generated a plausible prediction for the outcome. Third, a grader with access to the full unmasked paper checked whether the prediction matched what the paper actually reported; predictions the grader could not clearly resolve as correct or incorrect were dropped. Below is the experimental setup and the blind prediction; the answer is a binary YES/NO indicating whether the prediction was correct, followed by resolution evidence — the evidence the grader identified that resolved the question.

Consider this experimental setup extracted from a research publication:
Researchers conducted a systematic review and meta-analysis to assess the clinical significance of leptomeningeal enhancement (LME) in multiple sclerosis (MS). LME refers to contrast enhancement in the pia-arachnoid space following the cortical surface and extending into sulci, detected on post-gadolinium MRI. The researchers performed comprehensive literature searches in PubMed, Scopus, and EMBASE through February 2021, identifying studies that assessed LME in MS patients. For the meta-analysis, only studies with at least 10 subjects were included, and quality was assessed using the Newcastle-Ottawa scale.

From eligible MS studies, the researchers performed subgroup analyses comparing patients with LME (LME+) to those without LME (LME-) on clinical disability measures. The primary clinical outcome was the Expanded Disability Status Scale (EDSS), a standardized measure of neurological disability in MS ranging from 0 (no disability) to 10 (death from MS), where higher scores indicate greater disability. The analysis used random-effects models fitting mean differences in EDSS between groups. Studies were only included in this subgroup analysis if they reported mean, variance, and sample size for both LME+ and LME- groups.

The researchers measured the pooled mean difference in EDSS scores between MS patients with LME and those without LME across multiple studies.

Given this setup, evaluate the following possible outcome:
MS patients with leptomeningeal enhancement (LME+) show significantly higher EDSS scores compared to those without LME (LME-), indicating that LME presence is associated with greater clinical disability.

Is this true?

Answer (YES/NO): YES